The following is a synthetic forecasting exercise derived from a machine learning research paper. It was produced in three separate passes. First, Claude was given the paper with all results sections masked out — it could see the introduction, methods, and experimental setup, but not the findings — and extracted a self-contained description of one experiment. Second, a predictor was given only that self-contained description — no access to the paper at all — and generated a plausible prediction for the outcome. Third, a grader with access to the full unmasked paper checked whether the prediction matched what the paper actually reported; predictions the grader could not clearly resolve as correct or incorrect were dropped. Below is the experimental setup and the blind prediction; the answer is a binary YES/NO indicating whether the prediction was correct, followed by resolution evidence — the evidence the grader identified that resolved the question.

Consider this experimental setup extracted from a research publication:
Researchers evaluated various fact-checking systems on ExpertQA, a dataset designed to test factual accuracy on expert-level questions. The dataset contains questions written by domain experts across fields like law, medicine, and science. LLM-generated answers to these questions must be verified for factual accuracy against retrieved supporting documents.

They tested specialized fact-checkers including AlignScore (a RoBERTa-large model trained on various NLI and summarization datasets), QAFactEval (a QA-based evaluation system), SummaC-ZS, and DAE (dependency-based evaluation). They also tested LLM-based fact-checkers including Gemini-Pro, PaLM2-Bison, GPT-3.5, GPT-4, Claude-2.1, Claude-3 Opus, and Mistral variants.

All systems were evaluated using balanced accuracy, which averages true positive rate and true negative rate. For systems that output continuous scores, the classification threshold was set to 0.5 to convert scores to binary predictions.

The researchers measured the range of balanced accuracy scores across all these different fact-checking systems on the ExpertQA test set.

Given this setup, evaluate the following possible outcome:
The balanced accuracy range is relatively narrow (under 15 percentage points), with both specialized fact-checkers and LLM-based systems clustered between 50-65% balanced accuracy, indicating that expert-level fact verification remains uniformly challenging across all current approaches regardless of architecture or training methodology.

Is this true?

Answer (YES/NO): YES